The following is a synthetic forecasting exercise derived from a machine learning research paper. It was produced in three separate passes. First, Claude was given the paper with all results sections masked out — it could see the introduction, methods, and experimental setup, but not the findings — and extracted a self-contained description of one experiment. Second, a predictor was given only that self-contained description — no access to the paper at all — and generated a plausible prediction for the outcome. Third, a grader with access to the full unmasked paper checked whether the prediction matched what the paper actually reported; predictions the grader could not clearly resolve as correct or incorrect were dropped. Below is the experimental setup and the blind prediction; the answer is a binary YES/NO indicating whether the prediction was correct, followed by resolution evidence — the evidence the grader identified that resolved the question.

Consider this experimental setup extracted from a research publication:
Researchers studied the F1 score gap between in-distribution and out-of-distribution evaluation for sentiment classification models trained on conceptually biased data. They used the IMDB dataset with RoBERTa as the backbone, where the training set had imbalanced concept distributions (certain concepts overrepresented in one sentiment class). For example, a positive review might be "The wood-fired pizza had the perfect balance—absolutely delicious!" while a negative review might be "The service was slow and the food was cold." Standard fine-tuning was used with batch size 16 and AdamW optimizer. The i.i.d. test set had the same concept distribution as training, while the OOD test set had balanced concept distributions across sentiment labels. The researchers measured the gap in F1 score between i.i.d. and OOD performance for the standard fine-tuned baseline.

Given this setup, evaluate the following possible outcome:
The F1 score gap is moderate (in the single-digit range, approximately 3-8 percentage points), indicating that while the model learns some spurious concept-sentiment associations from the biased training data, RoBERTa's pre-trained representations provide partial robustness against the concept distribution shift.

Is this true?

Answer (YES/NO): NO